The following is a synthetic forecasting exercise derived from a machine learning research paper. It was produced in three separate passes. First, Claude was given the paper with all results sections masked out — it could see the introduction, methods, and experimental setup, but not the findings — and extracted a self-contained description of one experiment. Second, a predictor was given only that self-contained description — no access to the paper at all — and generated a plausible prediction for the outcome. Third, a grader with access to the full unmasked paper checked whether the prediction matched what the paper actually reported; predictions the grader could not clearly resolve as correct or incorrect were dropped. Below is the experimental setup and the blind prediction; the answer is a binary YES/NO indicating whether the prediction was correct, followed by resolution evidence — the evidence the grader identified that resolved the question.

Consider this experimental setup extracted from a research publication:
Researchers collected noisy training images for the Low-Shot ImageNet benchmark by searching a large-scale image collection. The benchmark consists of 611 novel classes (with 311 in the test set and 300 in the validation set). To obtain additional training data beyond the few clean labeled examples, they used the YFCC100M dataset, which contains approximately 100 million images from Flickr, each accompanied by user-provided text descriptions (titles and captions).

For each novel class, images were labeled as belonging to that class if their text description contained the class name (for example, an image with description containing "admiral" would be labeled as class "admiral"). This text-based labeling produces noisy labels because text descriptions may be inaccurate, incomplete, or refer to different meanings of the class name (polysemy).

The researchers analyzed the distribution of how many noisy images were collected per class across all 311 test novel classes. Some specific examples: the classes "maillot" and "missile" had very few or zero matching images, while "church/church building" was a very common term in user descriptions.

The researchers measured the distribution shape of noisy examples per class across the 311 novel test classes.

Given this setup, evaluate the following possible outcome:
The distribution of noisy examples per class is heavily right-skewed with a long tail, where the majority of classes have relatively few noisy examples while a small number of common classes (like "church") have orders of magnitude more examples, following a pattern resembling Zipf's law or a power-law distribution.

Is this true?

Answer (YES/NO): YES